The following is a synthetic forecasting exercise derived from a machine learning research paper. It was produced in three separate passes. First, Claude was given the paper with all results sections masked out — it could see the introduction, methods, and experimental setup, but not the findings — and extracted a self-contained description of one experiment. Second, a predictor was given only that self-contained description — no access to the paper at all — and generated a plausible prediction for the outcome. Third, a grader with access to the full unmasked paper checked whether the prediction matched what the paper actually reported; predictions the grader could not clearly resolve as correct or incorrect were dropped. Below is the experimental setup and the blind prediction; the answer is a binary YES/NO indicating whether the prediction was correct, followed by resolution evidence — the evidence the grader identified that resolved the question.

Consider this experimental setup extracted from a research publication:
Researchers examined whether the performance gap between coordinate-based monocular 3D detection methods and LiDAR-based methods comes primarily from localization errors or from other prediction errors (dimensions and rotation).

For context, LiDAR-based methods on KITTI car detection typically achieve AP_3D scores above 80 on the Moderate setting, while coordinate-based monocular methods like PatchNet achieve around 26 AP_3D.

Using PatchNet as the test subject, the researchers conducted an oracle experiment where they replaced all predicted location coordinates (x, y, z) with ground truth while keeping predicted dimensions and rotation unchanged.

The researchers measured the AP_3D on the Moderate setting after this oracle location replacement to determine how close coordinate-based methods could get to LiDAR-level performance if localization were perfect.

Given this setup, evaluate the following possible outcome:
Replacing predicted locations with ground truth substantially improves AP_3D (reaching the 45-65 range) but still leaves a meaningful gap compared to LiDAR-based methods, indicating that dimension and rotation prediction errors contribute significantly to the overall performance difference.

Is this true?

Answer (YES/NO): NO